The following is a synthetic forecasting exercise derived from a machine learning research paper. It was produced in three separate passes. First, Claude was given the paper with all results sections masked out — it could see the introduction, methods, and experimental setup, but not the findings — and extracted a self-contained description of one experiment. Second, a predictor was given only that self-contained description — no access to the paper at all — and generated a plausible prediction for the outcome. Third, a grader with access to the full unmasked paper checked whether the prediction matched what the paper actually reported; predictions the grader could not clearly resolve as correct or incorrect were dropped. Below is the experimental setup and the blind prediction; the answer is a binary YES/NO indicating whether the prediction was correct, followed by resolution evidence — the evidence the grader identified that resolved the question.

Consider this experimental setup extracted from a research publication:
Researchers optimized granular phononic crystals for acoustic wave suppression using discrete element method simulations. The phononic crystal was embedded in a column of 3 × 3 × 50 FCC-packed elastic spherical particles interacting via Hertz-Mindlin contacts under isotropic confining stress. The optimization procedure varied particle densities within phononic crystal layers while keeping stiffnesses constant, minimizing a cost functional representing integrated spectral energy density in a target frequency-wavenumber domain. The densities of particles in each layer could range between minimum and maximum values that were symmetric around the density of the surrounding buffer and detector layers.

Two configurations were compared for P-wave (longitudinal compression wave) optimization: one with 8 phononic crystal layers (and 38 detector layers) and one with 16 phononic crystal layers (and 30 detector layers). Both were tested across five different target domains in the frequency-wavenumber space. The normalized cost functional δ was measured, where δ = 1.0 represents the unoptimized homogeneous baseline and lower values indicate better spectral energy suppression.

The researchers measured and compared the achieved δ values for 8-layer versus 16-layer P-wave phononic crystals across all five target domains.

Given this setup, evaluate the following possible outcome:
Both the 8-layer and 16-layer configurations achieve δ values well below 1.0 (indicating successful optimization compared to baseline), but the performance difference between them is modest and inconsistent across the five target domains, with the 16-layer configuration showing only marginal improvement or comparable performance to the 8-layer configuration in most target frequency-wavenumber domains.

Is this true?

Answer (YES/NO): NO